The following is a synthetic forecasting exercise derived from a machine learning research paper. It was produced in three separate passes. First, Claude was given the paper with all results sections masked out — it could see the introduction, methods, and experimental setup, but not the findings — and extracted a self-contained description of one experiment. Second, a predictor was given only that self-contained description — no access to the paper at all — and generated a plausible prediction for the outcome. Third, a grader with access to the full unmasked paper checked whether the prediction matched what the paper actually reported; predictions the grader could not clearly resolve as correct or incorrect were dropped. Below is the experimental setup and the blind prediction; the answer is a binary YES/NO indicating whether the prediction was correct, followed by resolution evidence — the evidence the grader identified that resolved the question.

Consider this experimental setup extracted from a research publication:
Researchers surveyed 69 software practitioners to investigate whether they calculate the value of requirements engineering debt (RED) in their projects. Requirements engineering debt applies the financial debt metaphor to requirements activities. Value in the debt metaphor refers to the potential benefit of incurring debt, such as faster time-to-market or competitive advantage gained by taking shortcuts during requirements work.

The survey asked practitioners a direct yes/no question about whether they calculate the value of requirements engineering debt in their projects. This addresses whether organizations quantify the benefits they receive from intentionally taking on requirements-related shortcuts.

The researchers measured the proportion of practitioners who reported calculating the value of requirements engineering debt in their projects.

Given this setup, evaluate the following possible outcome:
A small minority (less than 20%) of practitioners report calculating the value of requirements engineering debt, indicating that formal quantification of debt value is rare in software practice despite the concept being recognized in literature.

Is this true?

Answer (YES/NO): YES